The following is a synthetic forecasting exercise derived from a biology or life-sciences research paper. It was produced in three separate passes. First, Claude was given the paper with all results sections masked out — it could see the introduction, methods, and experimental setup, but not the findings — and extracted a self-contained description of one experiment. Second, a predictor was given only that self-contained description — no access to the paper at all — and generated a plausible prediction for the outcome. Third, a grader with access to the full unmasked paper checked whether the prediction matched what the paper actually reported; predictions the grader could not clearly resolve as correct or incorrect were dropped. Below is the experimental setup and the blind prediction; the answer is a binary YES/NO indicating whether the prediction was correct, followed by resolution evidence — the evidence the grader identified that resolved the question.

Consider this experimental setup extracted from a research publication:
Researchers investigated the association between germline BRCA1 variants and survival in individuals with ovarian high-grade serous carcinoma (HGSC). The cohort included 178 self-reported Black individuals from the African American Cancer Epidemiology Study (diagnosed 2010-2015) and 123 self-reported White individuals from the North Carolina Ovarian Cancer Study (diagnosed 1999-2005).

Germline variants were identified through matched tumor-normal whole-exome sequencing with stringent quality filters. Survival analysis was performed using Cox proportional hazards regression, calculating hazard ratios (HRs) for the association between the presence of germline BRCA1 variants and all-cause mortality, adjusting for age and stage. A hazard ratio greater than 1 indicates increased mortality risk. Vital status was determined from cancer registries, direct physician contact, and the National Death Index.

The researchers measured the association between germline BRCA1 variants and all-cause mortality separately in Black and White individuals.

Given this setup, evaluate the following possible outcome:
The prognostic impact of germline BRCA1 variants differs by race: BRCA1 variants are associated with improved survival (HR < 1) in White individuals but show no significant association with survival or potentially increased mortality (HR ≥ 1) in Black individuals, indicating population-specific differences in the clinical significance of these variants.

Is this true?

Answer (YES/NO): NO